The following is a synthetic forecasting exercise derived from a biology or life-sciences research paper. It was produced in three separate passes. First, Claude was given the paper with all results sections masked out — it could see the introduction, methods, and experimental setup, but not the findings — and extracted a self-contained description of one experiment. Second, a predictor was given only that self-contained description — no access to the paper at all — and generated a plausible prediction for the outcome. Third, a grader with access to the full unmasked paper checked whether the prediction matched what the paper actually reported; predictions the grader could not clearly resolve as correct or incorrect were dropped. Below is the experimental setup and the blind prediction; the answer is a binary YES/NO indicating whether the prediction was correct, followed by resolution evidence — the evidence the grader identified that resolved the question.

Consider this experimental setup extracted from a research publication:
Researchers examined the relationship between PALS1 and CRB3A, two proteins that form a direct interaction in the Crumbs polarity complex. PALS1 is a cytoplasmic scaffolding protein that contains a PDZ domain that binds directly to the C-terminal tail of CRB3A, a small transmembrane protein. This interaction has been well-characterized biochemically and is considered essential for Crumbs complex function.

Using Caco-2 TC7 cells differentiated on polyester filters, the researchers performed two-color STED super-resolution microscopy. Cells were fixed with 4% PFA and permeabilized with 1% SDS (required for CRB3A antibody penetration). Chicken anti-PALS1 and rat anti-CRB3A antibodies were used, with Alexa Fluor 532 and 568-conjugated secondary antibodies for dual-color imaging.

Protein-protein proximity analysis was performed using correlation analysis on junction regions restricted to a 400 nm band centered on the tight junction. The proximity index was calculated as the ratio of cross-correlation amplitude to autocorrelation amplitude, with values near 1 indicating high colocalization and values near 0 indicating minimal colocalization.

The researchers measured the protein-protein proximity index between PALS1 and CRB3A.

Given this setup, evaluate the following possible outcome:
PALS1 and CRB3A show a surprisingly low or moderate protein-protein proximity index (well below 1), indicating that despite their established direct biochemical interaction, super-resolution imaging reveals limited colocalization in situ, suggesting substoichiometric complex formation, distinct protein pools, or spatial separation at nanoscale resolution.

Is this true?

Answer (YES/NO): YES